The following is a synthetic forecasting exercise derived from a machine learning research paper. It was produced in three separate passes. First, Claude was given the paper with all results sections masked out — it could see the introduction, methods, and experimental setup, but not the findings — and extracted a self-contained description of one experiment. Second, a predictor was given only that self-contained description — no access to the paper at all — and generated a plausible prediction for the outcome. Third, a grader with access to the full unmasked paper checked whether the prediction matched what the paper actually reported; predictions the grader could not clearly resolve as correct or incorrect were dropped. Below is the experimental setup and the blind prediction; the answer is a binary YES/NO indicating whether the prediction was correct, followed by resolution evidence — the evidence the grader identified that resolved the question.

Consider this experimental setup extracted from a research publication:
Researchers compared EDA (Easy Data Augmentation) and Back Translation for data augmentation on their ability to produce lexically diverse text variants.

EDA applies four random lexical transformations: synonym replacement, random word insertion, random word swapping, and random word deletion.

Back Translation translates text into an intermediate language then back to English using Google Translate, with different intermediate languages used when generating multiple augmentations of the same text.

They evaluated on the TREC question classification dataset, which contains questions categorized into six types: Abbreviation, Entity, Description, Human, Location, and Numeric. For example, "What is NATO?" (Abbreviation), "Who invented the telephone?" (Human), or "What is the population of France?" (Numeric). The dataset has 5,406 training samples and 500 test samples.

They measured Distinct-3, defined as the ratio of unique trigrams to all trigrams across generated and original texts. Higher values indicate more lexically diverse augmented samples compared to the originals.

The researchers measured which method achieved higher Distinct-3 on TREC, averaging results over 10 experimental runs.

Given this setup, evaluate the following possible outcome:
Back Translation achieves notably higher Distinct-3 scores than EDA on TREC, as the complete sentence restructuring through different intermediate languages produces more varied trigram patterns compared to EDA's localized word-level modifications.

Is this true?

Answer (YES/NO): YES